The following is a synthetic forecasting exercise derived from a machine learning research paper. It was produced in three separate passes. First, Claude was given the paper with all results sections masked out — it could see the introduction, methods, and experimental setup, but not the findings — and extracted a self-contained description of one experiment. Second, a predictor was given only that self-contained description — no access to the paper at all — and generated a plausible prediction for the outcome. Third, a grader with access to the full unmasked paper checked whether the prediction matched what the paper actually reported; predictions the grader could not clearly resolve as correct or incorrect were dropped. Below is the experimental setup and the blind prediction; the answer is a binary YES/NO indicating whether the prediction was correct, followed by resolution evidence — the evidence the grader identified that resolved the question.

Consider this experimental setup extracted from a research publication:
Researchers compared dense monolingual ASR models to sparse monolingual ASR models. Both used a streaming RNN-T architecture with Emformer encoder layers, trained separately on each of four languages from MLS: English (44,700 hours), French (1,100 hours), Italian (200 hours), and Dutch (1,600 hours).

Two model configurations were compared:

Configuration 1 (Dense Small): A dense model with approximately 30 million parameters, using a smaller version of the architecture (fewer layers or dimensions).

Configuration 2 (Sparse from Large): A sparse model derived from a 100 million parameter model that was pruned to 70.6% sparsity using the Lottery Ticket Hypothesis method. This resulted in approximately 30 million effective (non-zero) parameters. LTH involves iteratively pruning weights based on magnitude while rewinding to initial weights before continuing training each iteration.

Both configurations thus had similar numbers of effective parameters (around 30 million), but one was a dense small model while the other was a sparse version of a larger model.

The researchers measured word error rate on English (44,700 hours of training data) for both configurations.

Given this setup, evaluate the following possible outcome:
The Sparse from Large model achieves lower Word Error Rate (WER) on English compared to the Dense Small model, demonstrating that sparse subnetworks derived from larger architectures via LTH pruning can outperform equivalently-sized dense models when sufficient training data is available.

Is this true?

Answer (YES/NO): YES